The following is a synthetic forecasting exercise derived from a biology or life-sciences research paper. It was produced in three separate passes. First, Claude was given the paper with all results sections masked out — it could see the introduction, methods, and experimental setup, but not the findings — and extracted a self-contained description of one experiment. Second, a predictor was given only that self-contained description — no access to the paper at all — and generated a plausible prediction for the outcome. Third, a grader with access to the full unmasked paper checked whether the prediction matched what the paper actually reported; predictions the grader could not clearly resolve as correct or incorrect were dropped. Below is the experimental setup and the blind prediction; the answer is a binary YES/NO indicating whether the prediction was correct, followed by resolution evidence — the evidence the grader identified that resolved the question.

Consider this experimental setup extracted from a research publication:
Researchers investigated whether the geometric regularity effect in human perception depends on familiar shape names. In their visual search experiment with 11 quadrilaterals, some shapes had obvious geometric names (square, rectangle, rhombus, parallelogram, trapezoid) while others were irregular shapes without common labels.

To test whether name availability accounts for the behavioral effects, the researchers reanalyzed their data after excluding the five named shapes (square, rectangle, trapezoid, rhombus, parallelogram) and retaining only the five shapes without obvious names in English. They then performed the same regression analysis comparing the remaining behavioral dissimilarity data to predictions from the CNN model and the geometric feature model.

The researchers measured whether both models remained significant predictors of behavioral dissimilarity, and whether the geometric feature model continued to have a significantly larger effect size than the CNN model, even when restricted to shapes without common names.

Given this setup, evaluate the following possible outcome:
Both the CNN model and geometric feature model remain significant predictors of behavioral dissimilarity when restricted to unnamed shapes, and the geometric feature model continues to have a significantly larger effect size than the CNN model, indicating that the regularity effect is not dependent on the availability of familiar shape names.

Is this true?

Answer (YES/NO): YES